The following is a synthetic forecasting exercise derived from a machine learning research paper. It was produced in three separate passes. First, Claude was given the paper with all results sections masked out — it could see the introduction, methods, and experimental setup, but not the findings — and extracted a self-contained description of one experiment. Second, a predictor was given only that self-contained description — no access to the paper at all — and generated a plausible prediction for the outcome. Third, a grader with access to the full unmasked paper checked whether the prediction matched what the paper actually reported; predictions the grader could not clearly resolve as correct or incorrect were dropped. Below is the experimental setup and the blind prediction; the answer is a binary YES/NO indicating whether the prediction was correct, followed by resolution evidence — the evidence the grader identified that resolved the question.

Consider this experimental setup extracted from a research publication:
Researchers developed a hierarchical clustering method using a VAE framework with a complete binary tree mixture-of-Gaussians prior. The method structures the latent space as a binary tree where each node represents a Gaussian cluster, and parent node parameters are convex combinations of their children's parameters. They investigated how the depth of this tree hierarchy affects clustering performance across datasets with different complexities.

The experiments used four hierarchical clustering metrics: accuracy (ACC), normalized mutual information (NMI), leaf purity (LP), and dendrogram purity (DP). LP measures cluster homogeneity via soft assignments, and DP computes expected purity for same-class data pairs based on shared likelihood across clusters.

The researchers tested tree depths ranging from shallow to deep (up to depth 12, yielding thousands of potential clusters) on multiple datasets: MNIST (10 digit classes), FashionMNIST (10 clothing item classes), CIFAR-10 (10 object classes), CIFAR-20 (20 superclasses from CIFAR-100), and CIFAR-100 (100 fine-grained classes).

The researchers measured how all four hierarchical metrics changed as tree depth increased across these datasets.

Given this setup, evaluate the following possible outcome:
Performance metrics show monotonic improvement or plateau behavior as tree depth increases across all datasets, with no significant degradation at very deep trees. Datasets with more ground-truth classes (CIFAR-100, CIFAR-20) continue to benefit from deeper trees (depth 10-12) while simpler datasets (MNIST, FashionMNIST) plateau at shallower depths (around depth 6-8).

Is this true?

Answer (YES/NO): NO